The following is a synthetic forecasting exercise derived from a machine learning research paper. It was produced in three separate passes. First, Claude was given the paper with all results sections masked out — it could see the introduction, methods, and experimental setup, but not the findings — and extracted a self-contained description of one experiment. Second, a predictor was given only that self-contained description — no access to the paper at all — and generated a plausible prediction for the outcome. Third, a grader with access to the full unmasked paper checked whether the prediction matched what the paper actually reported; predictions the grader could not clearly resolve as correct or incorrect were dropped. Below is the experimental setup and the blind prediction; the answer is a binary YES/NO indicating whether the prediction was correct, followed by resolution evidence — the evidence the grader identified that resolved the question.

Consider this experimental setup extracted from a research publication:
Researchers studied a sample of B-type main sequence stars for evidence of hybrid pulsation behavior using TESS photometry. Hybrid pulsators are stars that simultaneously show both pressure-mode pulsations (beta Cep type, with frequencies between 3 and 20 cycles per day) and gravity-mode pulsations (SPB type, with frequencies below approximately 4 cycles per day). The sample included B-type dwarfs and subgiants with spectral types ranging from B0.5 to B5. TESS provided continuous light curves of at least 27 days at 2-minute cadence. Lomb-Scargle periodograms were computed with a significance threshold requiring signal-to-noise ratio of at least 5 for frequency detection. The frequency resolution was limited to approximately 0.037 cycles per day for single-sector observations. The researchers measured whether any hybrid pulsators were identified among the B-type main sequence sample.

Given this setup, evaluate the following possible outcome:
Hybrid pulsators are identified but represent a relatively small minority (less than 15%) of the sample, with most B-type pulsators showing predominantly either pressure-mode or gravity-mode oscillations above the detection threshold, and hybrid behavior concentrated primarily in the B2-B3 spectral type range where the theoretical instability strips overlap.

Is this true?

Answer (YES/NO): NO